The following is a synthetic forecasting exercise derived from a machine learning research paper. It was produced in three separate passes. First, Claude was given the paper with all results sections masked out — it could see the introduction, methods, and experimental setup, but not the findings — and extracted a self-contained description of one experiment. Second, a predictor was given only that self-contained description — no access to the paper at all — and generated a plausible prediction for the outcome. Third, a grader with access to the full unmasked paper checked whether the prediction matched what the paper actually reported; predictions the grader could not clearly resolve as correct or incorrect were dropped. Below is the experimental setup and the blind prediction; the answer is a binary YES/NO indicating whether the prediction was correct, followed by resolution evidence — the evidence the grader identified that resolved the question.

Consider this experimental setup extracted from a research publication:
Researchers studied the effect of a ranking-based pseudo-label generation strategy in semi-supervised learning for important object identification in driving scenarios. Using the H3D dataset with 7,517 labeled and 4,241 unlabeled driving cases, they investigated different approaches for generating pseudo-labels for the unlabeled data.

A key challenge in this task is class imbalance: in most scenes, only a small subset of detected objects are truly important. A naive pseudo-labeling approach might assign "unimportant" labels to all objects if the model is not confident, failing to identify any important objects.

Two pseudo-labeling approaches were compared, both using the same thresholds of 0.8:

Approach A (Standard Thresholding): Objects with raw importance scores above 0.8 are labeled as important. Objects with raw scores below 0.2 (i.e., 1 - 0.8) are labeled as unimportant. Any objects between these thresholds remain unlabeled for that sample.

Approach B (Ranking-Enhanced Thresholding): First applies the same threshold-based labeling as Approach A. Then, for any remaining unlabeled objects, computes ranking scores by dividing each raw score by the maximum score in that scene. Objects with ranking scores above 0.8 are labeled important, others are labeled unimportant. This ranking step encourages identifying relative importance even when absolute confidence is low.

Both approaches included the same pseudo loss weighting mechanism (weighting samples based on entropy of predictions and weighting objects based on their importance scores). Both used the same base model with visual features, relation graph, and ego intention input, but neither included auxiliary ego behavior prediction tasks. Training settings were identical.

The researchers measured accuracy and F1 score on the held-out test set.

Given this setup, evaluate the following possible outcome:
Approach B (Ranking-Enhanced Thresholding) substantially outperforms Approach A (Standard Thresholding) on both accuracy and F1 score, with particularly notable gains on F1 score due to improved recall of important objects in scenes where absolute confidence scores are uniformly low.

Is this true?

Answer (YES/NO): NO